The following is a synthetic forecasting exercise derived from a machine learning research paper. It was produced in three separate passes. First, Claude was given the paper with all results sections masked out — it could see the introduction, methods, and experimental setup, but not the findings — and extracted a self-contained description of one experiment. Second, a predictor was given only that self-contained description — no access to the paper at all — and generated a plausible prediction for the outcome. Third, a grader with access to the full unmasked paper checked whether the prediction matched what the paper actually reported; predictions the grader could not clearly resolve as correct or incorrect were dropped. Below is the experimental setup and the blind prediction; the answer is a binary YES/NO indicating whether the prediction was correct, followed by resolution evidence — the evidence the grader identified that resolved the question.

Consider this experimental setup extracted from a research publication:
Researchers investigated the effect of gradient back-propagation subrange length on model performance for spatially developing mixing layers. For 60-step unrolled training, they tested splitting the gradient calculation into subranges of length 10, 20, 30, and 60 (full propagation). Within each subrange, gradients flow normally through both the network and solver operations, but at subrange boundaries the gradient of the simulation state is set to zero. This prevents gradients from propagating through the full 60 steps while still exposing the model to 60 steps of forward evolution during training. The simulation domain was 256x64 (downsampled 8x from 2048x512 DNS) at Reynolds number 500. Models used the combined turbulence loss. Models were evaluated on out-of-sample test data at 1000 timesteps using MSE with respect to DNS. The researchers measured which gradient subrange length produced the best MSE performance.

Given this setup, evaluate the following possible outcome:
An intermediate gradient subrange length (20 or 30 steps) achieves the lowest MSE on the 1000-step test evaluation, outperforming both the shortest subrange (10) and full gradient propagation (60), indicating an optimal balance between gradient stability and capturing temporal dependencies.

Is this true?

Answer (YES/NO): NO